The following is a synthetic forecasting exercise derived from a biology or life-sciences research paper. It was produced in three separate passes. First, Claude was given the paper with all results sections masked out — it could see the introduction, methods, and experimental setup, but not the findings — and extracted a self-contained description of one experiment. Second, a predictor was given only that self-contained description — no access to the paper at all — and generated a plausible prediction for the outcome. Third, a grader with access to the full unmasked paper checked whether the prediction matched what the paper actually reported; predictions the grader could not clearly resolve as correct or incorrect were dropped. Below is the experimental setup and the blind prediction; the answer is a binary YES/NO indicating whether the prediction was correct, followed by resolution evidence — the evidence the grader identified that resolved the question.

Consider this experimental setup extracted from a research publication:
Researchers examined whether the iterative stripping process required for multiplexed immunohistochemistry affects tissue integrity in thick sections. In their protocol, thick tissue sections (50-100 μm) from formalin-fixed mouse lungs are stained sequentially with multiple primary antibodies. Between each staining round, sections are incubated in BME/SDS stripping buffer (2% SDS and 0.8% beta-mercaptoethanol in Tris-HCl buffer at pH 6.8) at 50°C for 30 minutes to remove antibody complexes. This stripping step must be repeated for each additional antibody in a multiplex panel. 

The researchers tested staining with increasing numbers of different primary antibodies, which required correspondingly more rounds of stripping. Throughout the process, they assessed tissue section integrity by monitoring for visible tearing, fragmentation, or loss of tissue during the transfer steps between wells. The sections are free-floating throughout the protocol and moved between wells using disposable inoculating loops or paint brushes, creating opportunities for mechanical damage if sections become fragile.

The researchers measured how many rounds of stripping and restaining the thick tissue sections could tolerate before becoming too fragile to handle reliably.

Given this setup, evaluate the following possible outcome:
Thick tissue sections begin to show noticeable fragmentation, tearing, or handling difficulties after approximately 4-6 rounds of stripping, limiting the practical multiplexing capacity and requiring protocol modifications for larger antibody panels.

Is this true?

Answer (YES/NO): NO